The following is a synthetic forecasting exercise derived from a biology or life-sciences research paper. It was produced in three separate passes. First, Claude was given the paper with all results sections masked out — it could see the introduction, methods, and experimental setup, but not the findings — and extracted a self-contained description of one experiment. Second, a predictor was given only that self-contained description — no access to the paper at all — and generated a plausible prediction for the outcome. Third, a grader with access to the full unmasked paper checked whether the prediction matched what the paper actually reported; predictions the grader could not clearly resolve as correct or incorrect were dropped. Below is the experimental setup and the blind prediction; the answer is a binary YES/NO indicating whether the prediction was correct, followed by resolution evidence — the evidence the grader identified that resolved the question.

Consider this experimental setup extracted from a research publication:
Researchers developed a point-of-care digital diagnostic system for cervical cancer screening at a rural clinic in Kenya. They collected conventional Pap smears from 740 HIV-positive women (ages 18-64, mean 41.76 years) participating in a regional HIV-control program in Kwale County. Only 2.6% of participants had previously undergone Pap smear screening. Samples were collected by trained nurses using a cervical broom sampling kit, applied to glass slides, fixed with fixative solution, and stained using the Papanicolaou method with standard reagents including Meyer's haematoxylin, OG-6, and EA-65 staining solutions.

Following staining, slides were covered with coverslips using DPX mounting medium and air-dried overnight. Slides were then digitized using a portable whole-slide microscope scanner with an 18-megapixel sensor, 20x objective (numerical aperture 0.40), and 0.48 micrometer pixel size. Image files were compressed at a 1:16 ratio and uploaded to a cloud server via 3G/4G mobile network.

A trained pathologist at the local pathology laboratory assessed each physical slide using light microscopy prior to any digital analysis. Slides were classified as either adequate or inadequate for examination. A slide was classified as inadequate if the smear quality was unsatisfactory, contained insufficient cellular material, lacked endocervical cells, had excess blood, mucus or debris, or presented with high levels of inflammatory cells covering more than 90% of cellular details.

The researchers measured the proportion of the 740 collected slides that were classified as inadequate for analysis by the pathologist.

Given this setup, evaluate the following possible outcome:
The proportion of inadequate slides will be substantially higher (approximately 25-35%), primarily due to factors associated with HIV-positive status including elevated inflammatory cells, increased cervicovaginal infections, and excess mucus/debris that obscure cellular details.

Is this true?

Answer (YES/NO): NO